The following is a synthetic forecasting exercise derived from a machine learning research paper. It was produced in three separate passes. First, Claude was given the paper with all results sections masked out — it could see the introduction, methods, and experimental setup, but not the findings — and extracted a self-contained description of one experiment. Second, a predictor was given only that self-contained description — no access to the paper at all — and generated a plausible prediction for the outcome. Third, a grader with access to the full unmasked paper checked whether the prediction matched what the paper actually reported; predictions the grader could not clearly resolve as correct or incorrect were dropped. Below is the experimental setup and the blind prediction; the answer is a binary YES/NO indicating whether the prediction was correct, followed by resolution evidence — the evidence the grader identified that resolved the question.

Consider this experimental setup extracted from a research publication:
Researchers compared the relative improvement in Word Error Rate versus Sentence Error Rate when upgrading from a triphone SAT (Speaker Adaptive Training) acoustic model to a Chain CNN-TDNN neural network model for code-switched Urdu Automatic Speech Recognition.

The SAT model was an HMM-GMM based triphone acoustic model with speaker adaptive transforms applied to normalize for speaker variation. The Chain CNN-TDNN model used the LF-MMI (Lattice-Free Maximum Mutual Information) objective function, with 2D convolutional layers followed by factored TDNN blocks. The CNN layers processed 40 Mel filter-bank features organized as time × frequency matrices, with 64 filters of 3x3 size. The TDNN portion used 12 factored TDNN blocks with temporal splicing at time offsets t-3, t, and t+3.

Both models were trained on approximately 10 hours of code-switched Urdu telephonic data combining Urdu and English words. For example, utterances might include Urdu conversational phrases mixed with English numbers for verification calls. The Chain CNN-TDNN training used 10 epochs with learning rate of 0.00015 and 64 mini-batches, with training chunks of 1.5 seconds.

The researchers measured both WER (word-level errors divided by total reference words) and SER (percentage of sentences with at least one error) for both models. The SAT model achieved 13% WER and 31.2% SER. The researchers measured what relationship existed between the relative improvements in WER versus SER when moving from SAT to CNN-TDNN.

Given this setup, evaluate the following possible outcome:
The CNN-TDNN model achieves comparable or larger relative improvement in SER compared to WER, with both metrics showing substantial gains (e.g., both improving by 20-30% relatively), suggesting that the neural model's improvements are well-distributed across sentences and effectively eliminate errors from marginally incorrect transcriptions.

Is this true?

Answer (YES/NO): NO